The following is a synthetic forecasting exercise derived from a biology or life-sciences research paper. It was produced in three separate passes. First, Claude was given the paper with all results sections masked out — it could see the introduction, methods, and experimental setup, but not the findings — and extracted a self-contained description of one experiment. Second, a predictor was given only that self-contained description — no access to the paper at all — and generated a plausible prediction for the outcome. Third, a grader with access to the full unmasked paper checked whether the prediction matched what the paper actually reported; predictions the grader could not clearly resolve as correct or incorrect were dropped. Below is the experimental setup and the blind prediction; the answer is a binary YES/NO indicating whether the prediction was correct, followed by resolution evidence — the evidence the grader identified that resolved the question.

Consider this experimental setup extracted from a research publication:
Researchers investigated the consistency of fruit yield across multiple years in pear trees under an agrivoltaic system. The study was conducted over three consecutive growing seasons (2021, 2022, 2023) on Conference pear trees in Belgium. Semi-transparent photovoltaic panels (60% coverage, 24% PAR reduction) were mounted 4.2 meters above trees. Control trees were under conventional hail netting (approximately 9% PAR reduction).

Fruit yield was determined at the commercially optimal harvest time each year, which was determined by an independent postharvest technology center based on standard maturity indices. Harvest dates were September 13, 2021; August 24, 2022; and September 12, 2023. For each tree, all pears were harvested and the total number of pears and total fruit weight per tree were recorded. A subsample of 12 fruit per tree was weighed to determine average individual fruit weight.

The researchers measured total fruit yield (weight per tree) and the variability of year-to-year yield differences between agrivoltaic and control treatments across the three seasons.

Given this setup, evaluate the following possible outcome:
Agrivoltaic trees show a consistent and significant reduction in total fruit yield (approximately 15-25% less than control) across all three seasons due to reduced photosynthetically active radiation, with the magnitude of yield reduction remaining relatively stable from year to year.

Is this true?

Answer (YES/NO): NO